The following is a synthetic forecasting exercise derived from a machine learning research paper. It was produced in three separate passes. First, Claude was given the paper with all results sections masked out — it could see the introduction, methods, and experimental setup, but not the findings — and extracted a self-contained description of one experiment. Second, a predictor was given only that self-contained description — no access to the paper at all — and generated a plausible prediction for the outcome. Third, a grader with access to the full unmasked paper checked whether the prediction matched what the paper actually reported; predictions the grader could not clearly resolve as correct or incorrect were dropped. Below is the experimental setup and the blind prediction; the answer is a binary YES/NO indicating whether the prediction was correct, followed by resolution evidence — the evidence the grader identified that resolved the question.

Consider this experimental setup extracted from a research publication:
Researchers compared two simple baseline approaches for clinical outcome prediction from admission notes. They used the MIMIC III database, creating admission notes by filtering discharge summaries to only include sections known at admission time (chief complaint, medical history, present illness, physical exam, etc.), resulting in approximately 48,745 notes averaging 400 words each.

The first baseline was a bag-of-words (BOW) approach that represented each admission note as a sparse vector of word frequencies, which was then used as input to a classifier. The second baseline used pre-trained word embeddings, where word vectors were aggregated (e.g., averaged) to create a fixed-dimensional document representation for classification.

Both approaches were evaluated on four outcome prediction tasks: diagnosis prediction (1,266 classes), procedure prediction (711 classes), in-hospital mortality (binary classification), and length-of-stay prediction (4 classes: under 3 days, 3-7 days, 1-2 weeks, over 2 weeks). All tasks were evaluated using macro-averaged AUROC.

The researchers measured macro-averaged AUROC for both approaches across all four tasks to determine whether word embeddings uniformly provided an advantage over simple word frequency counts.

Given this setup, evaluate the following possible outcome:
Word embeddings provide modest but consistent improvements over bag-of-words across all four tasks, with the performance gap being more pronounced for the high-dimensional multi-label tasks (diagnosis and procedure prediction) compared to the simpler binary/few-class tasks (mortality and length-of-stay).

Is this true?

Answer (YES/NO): NO